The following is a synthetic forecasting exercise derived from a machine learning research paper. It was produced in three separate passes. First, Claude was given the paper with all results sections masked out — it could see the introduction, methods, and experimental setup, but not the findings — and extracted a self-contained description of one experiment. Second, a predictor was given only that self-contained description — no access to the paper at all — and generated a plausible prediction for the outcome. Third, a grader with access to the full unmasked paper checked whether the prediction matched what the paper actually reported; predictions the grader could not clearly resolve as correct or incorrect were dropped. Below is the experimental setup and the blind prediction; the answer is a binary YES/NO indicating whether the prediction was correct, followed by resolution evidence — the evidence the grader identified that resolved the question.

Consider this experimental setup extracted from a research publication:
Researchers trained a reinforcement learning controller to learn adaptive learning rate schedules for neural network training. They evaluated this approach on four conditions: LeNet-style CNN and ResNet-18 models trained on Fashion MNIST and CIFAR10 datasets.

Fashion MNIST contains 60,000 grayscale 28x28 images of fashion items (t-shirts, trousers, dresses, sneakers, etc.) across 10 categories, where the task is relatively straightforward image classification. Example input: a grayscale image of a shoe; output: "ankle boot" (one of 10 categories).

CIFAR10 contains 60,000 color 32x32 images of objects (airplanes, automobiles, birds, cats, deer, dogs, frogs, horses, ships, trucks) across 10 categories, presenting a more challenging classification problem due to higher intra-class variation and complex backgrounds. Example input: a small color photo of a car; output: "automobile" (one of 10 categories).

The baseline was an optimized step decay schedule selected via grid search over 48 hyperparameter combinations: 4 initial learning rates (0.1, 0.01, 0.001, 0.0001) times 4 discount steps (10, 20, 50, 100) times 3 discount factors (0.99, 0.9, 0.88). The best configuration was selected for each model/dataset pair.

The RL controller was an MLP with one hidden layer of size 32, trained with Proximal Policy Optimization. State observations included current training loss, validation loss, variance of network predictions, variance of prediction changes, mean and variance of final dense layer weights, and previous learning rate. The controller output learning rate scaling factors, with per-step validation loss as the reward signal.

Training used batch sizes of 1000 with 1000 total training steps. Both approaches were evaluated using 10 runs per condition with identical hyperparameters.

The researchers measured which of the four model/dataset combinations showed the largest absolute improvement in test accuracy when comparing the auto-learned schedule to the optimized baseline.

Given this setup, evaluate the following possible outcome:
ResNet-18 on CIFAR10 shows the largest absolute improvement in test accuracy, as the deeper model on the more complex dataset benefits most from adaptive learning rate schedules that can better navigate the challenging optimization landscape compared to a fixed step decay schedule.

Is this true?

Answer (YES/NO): YES